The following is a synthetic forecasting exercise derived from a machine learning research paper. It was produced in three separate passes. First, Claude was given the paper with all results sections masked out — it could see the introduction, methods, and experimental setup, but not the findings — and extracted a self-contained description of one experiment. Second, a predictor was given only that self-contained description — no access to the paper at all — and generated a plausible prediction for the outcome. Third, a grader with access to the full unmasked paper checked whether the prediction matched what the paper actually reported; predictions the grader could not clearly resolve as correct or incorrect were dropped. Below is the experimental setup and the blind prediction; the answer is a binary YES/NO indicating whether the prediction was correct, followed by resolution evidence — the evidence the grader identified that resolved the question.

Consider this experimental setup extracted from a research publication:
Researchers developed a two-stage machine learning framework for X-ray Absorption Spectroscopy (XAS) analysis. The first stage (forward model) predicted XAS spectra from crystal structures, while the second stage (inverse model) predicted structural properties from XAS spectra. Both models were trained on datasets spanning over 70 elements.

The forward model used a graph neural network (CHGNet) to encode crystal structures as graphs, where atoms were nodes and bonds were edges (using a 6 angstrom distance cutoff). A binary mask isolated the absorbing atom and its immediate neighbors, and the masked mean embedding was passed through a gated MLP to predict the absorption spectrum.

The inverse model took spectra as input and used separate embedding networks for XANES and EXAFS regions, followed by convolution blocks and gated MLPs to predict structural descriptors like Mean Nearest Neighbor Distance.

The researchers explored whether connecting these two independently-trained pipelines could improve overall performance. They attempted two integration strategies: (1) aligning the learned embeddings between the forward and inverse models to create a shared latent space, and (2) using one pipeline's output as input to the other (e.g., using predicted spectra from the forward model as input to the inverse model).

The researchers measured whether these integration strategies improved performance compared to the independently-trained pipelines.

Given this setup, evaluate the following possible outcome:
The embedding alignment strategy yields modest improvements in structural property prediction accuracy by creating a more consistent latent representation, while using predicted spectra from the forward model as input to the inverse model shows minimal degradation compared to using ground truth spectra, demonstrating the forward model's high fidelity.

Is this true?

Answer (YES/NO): NO